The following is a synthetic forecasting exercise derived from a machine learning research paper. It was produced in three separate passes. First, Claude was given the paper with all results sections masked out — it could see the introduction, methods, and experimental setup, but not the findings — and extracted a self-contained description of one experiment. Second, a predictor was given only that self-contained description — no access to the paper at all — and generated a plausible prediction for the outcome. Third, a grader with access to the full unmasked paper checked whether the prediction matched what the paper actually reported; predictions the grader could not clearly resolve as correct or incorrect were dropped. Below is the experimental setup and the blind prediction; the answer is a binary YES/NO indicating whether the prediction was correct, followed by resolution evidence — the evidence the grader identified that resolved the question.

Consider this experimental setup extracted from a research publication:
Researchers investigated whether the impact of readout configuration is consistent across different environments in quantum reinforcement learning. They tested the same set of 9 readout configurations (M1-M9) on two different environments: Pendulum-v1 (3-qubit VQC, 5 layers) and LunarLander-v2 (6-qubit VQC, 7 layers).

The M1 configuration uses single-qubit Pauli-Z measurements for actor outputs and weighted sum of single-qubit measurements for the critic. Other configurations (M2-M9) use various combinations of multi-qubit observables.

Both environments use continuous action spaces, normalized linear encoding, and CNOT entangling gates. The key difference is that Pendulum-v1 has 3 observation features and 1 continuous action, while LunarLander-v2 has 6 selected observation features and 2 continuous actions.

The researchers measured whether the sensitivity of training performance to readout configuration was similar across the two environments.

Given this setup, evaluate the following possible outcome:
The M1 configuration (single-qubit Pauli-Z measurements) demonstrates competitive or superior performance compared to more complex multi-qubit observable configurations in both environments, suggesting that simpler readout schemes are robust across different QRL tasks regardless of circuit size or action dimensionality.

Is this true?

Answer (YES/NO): YES